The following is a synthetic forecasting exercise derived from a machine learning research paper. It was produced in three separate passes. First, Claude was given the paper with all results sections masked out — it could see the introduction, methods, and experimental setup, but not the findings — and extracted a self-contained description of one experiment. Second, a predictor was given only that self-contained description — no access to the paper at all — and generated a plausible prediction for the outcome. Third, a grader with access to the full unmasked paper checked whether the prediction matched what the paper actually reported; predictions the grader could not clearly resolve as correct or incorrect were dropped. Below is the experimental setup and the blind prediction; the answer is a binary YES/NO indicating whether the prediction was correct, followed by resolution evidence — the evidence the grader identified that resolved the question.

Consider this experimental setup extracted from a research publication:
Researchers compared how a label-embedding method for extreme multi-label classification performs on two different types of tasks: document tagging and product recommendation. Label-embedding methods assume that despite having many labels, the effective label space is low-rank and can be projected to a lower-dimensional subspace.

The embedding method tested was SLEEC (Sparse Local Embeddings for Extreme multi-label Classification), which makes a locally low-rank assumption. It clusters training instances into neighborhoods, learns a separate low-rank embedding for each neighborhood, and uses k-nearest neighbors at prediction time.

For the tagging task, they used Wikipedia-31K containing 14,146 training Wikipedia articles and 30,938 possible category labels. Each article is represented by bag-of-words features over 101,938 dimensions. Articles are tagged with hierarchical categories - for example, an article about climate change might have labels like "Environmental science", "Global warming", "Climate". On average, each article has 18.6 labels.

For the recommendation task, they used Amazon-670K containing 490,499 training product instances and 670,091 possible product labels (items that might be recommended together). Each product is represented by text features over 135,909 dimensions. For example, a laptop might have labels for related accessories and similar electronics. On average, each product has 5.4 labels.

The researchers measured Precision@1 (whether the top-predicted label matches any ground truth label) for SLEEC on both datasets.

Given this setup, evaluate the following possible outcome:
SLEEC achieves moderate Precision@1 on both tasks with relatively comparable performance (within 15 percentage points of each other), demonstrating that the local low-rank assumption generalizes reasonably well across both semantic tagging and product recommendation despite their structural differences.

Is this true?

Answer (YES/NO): NO